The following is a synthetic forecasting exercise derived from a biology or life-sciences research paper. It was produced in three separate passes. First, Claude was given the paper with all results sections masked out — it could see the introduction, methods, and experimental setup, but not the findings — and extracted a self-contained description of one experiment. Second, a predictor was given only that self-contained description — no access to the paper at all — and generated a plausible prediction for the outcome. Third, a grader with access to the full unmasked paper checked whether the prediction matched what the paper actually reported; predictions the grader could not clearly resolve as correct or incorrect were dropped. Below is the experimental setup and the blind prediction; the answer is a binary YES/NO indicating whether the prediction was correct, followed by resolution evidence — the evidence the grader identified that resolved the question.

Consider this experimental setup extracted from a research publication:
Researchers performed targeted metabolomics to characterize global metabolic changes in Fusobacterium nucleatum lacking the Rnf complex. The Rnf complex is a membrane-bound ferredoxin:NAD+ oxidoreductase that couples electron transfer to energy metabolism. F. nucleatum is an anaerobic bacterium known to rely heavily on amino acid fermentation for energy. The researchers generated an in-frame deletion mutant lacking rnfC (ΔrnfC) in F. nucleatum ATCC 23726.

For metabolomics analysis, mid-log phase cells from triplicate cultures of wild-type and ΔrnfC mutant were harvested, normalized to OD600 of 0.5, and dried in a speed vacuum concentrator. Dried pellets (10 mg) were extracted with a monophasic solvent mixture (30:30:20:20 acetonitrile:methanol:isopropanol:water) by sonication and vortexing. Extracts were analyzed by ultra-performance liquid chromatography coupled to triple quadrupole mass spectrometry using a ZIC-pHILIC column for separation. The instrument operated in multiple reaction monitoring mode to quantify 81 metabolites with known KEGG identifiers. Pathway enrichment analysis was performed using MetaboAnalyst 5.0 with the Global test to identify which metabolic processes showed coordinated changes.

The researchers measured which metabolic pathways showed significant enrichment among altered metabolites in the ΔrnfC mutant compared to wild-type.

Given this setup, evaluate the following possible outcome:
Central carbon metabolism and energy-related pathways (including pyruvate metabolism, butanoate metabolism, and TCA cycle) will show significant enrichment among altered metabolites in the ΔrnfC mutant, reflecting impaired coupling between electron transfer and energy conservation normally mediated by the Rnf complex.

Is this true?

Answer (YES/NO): NO